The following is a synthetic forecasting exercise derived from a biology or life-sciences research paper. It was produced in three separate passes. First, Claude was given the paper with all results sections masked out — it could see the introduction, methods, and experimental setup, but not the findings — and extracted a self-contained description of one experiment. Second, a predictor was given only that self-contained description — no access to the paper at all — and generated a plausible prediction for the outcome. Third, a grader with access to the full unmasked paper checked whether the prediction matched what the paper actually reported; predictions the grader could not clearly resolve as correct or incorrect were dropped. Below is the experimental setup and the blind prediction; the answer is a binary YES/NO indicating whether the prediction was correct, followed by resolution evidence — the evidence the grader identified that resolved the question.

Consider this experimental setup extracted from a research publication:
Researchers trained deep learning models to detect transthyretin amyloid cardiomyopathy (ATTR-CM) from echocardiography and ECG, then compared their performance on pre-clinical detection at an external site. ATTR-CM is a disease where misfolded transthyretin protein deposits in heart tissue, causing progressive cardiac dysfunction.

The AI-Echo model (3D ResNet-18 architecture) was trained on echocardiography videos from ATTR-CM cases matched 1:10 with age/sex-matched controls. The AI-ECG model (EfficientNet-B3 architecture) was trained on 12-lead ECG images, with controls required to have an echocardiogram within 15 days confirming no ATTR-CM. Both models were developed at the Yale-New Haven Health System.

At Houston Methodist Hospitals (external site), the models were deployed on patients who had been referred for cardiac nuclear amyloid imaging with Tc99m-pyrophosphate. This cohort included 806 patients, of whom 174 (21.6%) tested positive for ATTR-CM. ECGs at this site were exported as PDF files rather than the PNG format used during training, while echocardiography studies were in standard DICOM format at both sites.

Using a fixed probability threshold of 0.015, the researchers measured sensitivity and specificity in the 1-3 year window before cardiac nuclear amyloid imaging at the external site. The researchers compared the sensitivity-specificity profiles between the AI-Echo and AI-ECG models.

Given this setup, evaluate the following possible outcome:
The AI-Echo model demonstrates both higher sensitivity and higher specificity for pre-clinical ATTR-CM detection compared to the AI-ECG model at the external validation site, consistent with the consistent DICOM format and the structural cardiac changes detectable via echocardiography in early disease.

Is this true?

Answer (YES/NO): NO